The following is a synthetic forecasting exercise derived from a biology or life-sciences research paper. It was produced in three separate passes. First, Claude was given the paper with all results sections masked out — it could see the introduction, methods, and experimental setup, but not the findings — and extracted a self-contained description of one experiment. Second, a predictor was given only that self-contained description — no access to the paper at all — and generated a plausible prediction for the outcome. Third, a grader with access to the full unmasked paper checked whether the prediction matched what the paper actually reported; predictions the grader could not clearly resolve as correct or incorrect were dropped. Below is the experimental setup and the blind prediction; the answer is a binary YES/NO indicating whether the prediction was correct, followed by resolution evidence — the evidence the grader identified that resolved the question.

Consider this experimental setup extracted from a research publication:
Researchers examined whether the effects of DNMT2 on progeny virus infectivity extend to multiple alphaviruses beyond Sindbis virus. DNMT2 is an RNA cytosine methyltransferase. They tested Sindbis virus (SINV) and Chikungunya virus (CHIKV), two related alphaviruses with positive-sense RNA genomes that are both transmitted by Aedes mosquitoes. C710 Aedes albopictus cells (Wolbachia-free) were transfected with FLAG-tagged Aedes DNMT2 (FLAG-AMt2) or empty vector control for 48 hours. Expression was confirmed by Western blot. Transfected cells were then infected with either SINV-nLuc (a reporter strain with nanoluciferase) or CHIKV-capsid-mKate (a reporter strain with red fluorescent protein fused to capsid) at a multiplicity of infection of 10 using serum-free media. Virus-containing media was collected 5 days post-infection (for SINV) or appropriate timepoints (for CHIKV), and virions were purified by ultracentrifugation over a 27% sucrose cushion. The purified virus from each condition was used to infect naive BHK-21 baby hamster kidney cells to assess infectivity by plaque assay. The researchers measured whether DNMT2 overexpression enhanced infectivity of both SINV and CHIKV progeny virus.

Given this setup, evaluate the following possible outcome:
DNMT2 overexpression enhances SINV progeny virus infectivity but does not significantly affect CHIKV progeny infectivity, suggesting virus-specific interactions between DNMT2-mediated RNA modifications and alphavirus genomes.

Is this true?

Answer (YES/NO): NO